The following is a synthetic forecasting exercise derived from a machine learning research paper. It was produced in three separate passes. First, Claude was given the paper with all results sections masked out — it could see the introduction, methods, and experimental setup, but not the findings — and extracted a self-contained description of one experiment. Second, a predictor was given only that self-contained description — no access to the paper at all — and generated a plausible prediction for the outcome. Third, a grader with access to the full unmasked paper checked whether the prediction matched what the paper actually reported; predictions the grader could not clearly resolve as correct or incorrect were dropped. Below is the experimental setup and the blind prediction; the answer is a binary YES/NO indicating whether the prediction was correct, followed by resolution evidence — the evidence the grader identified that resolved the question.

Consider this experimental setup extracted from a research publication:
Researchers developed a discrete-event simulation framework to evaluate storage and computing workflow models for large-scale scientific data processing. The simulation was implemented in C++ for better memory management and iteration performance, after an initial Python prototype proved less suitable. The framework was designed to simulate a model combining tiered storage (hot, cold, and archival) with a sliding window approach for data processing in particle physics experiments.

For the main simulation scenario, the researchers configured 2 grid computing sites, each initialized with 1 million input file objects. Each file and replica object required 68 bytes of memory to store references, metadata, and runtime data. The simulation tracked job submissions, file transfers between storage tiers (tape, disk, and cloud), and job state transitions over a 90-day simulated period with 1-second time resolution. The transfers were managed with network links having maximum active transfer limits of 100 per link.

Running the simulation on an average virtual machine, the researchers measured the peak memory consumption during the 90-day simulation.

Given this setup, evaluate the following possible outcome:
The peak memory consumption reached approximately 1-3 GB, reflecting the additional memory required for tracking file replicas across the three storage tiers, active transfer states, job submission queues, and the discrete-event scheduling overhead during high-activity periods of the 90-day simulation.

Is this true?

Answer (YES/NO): NO